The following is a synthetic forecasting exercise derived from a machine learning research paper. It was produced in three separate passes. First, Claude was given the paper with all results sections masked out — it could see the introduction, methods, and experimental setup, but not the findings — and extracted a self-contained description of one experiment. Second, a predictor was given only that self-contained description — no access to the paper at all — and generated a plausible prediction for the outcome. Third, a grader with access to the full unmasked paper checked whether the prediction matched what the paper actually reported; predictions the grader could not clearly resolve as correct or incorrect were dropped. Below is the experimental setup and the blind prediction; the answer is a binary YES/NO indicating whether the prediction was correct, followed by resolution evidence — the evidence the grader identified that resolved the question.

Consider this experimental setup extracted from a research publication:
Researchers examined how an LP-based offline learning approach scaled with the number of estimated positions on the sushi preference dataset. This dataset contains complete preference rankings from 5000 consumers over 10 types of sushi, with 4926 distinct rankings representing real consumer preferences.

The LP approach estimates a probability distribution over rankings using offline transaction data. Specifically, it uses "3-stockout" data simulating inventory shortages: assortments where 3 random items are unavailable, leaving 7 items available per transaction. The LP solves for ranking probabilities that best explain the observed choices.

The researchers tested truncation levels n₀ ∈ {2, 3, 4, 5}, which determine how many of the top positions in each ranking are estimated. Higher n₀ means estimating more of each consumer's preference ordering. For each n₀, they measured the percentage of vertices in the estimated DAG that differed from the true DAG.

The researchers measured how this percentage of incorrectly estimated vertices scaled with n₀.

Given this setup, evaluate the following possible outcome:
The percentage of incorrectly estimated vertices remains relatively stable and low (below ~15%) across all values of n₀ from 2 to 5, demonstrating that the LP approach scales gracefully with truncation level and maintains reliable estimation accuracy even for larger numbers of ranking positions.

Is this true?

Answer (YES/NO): NO